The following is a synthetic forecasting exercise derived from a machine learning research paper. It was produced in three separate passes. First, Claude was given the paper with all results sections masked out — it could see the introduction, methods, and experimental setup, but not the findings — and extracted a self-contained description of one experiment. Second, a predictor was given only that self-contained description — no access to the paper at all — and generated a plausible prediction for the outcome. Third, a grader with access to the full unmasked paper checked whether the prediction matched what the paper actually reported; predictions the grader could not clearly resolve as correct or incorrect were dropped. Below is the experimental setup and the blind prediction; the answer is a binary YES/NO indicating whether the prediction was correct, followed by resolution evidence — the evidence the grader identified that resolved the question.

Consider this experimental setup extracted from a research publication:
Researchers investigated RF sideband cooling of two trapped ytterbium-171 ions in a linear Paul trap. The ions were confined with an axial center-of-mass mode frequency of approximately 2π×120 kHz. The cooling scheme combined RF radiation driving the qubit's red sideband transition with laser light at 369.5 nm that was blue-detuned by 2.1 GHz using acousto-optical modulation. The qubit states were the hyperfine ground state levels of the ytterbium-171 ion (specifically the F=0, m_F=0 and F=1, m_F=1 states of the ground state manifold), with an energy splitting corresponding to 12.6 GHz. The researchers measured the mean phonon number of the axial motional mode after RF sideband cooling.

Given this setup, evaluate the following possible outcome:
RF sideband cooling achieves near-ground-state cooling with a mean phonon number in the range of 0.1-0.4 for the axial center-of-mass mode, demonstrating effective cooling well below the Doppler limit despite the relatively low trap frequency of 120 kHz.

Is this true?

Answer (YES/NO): NO